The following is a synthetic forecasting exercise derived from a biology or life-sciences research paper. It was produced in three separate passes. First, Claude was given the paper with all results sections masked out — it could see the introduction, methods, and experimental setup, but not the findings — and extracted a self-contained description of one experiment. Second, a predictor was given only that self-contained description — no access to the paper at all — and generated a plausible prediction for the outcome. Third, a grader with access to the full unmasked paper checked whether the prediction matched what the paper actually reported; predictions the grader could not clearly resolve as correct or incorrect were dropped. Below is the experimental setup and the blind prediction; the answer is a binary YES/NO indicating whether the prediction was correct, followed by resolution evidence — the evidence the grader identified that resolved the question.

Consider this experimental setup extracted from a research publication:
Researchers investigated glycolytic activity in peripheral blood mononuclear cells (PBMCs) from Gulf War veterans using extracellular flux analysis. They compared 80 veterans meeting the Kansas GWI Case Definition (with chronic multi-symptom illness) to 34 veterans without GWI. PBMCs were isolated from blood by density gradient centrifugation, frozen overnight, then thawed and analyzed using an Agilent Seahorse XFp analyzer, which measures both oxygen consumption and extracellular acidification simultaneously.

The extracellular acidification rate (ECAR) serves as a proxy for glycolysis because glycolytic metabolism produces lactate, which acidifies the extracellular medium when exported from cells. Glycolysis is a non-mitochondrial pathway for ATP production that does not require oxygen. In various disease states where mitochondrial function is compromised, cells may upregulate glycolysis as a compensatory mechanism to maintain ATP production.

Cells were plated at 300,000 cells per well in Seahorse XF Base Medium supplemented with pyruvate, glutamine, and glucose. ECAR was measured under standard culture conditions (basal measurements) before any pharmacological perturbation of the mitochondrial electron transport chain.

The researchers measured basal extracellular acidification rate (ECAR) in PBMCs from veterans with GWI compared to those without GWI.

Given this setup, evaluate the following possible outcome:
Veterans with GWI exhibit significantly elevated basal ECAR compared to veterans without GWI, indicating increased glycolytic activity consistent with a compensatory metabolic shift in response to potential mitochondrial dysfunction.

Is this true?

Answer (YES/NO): NO